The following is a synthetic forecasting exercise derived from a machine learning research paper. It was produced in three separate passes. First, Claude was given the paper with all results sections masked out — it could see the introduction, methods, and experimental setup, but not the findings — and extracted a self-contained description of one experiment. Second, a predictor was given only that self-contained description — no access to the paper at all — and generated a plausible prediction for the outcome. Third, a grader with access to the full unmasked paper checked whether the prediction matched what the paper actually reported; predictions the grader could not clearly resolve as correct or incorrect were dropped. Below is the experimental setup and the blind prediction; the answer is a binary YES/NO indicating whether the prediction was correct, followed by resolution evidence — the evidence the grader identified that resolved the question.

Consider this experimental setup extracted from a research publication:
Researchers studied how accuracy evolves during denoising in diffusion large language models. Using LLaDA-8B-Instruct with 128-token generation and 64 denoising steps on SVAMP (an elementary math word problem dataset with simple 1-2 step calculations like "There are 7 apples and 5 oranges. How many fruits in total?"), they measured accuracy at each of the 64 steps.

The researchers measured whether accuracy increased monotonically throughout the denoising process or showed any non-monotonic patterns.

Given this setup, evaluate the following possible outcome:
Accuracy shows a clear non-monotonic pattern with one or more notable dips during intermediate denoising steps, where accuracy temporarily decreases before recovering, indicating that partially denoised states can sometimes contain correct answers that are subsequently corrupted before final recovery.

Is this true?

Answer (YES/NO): YES